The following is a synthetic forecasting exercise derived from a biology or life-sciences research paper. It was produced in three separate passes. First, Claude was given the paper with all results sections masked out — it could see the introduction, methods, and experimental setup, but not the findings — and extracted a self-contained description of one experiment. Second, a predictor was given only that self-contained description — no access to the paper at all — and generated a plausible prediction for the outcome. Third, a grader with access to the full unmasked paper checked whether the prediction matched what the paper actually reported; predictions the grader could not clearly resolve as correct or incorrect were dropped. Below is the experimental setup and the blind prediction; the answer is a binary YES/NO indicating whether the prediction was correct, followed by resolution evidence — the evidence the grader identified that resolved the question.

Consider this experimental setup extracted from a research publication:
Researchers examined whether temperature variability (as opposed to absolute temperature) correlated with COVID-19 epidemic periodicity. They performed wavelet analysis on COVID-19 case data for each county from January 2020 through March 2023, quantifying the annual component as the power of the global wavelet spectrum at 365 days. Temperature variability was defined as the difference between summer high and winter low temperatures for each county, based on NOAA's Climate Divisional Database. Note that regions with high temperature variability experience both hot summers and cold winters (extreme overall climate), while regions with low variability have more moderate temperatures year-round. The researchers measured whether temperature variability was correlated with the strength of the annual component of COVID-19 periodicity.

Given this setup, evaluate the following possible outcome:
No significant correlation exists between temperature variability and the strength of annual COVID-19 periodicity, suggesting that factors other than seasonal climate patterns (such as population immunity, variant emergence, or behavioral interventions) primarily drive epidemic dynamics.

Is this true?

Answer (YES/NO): NO